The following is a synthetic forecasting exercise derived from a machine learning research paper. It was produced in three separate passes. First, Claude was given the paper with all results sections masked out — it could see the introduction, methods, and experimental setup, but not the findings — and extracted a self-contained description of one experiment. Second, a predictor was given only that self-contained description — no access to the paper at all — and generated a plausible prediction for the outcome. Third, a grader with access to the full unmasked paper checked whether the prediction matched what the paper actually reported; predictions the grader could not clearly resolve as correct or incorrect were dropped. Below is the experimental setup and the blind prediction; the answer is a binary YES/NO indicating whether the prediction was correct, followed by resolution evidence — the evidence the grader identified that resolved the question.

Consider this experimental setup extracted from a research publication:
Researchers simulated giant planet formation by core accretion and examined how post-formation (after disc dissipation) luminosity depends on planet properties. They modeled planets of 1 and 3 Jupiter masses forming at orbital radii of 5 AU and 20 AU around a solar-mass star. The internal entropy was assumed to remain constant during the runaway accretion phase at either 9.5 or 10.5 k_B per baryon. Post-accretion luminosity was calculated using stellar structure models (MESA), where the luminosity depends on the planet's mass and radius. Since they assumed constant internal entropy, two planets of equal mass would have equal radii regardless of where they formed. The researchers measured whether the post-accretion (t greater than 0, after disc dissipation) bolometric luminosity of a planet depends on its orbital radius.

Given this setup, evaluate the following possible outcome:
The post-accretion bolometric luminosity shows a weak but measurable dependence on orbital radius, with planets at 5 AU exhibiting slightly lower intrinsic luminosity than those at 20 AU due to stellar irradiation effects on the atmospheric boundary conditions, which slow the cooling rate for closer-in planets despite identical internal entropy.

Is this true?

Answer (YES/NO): NO